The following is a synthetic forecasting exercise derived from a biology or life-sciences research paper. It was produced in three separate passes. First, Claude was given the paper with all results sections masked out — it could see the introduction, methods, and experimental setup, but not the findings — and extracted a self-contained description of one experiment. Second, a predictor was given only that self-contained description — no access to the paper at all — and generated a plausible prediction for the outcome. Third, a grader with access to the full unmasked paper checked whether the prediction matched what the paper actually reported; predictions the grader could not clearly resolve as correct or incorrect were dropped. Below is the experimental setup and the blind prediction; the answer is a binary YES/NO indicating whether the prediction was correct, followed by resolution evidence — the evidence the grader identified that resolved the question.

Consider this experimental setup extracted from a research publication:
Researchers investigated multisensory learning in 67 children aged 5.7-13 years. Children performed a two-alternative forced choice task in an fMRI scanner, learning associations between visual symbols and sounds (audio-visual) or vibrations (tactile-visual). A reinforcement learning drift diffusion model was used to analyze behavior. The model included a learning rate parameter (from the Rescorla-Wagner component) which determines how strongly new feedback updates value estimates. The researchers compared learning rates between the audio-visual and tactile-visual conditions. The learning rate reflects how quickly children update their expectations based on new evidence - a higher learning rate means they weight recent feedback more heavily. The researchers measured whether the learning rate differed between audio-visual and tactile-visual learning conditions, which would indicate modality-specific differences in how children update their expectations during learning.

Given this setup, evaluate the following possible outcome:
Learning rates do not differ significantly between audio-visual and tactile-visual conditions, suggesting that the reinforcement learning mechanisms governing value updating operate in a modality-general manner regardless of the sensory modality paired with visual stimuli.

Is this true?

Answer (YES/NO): YES